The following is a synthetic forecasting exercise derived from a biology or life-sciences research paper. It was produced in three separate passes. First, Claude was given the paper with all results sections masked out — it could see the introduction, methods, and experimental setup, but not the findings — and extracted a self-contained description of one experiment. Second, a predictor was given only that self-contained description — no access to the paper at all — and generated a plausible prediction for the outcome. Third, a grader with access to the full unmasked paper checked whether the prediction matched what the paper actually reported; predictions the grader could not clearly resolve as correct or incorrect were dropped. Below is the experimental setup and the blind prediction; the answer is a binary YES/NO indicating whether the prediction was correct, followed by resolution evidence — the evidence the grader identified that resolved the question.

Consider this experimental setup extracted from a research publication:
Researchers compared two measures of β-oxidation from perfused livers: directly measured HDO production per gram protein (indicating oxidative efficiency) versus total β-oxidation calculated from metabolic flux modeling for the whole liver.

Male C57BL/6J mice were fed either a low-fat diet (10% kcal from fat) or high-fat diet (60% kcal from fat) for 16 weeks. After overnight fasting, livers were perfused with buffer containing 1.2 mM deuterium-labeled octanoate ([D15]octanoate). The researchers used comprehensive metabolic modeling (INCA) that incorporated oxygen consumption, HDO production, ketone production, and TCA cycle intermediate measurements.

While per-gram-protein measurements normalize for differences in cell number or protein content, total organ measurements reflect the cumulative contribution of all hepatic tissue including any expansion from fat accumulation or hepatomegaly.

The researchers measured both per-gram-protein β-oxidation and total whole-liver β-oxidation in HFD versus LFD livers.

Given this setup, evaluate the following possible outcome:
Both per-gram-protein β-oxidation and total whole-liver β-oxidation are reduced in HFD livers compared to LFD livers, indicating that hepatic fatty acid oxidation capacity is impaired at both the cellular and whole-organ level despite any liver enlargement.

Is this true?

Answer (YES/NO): NO